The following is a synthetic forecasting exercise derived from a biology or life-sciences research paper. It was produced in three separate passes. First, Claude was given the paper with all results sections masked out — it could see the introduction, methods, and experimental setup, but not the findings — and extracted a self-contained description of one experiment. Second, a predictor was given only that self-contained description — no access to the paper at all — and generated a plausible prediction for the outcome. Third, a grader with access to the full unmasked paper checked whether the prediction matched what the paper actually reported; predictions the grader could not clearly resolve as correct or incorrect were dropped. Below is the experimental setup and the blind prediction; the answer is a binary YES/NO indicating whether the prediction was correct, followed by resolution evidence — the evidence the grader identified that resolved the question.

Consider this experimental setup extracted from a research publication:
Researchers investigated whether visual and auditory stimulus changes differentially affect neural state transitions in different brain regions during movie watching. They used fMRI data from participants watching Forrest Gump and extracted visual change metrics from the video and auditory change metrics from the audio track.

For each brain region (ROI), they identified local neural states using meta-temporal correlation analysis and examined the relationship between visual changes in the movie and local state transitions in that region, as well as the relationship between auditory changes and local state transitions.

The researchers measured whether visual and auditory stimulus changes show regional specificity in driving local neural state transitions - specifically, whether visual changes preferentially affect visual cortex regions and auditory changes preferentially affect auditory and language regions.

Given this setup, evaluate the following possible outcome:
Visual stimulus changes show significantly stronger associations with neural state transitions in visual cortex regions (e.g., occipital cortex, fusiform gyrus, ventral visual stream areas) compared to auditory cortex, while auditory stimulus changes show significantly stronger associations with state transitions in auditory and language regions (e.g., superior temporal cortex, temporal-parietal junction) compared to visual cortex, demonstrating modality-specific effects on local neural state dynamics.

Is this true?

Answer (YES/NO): YES